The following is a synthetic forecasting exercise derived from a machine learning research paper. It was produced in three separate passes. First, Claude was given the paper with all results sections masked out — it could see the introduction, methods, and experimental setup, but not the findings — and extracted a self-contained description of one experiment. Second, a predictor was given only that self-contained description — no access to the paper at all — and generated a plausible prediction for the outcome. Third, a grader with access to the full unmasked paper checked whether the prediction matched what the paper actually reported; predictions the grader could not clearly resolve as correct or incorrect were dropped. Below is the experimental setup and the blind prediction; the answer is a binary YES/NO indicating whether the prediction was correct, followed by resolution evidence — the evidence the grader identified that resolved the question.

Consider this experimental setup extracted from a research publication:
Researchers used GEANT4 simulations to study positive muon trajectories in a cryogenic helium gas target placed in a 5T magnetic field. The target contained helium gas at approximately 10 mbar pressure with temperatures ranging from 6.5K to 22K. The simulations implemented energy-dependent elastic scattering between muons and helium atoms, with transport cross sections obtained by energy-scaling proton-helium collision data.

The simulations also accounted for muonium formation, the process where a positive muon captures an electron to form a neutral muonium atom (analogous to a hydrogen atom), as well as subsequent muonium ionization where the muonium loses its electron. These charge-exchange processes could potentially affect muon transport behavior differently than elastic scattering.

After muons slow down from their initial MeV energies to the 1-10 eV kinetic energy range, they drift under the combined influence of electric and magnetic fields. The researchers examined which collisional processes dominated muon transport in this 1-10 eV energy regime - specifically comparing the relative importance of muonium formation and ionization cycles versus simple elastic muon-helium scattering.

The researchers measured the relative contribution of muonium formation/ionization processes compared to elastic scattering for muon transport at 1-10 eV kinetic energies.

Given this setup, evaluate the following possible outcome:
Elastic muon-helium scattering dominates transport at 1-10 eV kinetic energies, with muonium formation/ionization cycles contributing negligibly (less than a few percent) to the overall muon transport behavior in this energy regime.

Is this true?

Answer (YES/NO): YES